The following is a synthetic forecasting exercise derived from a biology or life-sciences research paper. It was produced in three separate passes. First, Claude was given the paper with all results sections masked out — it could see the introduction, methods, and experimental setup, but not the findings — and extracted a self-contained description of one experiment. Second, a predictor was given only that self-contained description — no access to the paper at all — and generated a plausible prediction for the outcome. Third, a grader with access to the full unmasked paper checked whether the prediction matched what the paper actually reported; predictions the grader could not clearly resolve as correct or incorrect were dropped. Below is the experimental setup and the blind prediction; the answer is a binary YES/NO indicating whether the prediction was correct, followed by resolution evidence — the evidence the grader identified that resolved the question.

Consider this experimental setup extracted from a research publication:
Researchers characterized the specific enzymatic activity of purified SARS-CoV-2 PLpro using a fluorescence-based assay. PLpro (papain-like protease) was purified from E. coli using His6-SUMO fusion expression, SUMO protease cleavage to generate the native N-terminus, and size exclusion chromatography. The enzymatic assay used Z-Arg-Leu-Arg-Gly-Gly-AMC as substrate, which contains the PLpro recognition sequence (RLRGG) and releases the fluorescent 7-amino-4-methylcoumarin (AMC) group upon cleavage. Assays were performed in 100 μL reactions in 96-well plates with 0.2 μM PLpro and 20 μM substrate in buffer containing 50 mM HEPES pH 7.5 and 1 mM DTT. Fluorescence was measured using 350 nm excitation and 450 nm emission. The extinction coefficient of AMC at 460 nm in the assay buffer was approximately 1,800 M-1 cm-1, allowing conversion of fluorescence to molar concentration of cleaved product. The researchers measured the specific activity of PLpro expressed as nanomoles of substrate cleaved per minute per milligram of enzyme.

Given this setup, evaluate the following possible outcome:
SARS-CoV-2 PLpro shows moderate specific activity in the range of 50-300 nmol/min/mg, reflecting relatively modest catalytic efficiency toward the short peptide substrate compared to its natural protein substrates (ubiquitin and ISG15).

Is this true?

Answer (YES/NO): NO